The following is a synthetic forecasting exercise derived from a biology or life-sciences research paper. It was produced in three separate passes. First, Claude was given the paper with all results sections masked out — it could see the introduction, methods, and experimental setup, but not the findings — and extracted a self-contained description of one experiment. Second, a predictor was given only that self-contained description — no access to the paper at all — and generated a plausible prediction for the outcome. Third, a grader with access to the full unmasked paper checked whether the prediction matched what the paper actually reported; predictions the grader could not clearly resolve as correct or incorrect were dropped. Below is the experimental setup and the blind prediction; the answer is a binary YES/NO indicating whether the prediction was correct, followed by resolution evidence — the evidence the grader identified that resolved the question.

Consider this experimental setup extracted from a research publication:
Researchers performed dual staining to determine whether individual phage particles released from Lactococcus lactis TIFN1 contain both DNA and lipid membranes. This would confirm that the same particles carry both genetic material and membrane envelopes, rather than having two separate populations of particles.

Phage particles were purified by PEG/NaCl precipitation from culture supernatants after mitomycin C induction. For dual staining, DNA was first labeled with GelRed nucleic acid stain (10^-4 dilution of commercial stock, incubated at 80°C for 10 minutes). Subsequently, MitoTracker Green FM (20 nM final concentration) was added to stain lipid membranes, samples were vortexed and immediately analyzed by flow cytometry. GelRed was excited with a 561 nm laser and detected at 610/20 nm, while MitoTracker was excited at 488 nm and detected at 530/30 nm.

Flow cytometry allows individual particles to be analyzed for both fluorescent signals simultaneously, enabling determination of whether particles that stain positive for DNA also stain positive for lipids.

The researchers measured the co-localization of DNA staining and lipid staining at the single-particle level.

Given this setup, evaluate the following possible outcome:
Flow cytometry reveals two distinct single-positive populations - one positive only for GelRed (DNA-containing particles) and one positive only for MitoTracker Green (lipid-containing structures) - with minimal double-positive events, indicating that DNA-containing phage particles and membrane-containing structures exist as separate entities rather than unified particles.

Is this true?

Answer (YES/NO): NO